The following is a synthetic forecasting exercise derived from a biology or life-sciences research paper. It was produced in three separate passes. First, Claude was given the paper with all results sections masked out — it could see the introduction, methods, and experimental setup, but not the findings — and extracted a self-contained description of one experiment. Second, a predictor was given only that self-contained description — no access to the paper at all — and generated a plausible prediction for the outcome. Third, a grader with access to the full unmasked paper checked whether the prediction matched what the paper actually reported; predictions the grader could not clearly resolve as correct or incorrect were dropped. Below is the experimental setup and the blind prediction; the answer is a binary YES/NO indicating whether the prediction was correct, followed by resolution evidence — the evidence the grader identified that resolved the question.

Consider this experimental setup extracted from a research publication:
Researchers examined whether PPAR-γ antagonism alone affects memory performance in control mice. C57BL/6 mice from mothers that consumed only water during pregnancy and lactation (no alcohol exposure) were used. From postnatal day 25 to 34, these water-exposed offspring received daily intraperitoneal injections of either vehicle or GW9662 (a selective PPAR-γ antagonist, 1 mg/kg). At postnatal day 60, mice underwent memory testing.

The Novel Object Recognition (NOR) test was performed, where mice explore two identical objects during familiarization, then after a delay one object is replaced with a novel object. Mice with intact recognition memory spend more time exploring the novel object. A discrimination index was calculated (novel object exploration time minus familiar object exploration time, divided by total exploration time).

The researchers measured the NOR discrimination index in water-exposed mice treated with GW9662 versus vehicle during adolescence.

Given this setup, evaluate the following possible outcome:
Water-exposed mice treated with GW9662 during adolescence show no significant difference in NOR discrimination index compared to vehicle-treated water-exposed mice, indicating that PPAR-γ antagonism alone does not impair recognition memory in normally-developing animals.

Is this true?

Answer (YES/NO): YES